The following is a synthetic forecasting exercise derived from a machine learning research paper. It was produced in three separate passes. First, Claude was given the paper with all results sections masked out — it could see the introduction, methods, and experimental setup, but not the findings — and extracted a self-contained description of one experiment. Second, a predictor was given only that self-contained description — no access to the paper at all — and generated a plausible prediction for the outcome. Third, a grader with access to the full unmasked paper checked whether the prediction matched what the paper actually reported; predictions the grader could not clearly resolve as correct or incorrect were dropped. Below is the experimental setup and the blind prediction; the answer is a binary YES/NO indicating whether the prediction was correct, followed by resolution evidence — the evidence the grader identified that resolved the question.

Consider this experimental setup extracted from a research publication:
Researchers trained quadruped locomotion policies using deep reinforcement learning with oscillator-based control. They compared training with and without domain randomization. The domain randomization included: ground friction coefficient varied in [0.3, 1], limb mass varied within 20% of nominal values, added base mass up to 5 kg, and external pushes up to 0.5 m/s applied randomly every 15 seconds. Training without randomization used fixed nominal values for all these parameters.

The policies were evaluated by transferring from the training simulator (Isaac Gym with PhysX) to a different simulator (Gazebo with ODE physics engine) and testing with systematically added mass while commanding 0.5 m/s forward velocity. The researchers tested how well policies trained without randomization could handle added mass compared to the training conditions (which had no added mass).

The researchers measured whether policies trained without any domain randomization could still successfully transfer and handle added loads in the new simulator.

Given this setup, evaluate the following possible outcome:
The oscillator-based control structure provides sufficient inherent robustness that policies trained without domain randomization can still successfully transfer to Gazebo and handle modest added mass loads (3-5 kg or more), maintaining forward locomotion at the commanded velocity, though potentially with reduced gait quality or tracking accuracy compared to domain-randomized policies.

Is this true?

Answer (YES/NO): YES